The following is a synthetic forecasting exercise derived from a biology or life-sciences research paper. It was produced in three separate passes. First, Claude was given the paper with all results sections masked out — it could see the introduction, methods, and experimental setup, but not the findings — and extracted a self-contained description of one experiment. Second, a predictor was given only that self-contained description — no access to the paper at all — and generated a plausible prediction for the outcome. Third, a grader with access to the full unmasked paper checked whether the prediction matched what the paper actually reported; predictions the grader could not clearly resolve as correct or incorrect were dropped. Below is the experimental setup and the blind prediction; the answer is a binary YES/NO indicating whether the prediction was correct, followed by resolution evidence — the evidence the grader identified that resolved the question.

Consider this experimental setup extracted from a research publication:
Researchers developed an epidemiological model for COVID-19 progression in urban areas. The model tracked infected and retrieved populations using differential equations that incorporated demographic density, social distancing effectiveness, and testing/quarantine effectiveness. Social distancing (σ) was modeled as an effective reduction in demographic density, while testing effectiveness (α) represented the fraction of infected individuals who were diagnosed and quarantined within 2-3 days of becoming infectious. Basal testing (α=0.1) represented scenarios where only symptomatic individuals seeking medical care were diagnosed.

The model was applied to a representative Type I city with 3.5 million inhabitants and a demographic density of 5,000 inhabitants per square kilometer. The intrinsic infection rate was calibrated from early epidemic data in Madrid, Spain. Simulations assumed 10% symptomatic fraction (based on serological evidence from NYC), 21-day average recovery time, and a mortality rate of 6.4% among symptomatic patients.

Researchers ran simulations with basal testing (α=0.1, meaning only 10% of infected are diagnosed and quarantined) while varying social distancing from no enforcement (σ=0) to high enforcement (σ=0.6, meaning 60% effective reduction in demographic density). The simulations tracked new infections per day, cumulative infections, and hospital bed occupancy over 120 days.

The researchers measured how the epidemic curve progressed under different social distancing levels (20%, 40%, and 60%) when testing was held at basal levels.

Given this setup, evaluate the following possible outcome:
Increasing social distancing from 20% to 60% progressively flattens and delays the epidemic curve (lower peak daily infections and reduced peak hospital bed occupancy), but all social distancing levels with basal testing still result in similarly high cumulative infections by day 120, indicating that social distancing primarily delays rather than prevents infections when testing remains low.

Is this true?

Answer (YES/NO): NO